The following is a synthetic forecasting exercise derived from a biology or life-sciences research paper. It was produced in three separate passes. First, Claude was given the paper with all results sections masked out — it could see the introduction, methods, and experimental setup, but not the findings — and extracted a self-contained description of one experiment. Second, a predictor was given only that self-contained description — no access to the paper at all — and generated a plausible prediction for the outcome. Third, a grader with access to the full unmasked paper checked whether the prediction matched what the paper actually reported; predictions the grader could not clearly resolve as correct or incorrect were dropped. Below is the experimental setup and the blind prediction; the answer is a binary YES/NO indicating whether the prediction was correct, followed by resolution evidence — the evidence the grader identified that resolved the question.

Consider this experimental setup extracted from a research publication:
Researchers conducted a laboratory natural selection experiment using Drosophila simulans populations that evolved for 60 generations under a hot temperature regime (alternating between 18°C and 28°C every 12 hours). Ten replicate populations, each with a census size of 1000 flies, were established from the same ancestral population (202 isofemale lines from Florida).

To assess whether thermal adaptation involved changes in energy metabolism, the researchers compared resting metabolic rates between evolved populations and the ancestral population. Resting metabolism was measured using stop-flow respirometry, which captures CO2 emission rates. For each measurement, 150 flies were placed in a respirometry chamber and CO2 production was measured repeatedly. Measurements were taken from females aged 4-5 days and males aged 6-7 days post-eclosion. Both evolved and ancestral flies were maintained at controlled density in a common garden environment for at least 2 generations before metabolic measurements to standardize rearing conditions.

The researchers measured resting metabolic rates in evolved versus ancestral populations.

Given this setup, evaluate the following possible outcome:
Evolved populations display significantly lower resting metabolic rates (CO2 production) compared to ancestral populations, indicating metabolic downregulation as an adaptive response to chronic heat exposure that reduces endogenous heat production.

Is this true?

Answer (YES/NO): NO